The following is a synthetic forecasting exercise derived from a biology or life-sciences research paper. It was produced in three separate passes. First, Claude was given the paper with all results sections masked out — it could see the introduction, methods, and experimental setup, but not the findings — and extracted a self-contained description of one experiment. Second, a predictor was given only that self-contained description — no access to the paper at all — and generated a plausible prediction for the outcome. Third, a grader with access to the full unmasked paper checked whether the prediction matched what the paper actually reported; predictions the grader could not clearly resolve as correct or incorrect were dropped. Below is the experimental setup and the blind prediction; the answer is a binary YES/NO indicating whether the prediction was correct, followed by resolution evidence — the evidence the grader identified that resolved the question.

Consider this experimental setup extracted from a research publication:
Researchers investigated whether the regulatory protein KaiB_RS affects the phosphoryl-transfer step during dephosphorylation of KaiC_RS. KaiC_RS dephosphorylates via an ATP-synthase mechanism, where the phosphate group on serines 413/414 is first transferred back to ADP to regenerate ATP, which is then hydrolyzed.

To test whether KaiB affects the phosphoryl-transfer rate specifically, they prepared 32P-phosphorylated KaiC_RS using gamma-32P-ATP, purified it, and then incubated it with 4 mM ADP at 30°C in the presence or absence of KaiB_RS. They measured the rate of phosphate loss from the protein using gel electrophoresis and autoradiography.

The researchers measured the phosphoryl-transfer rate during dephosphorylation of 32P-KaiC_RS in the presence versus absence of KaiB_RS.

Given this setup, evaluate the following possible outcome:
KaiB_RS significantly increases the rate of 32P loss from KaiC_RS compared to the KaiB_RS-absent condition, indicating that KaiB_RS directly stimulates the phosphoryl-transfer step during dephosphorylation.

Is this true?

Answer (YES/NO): NO